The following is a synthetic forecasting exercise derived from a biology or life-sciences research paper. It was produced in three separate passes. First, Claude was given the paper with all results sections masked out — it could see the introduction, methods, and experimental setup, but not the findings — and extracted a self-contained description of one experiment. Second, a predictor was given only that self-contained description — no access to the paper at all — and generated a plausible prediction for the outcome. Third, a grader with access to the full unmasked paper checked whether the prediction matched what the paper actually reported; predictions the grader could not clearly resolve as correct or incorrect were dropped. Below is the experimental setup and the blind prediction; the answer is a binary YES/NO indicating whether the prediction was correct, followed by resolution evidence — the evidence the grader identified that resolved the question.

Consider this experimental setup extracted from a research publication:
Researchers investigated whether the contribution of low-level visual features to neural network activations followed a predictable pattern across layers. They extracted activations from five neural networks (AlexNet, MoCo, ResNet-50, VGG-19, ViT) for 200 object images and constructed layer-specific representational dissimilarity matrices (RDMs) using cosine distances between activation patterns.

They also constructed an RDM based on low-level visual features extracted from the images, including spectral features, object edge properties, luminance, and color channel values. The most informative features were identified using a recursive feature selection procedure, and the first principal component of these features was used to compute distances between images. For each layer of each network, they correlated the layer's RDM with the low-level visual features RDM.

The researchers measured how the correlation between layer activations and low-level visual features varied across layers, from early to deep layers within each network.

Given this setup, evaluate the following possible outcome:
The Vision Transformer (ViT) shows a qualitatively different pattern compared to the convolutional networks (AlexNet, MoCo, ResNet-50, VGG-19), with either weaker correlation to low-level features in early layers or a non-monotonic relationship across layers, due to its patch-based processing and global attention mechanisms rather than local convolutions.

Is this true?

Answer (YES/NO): NO